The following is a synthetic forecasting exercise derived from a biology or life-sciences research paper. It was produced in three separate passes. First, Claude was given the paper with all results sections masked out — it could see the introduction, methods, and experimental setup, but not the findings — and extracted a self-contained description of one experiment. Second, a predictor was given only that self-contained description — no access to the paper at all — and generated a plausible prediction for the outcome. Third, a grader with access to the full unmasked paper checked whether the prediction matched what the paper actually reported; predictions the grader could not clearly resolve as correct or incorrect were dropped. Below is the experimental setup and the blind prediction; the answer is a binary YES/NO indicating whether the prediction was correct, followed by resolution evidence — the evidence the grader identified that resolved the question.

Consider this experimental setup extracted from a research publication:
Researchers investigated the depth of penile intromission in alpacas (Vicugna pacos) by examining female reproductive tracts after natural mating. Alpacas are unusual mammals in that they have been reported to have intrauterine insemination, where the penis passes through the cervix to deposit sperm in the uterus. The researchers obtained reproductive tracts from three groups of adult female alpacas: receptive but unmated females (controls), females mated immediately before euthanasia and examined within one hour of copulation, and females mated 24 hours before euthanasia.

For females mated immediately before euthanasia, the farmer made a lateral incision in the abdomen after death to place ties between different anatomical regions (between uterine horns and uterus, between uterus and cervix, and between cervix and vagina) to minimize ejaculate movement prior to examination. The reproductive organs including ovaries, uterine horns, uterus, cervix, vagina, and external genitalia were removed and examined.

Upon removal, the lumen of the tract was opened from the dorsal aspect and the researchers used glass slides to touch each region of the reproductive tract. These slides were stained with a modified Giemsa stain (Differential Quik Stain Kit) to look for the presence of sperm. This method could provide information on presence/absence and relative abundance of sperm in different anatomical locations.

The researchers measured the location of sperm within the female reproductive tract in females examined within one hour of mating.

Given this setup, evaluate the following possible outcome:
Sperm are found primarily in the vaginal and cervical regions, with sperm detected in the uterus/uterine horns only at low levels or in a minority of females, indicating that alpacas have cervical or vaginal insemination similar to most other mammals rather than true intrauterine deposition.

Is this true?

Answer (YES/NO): NO